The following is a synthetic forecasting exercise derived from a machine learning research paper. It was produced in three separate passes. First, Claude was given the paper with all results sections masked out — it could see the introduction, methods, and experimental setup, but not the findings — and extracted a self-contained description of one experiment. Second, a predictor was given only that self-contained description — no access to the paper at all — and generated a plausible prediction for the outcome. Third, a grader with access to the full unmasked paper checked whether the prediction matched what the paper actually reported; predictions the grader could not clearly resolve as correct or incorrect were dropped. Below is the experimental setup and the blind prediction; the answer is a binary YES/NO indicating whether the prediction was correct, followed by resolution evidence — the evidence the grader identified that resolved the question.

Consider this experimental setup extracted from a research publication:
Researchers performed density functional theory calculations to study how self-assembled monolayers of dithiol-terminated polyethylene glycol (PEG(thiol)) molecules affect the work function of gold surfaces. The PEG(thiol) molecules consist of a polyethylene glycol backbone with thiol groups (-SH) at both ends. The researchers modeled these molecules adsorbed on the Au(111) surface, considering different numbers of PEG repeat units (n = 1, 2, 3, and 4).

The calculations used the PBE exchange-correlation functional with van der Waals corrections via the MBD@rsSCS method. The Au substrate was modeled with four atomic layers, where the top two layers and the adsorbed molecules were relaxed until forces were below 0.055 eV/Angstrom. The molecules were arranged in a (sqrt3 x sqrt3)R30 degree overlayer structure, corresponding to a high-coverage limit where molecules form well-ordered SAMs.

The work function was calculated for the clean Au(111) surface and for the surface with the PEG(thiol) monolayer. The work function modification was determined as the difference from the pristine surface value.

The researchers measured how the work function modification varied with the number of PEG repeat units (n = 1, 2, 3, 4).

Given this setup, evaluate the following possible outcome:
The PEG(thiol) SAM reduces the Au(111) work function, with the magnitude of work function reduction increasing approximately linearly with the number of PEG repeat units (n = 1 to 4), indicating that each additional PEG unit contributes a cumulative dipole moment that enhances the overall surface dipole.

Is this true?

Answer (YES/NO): NO